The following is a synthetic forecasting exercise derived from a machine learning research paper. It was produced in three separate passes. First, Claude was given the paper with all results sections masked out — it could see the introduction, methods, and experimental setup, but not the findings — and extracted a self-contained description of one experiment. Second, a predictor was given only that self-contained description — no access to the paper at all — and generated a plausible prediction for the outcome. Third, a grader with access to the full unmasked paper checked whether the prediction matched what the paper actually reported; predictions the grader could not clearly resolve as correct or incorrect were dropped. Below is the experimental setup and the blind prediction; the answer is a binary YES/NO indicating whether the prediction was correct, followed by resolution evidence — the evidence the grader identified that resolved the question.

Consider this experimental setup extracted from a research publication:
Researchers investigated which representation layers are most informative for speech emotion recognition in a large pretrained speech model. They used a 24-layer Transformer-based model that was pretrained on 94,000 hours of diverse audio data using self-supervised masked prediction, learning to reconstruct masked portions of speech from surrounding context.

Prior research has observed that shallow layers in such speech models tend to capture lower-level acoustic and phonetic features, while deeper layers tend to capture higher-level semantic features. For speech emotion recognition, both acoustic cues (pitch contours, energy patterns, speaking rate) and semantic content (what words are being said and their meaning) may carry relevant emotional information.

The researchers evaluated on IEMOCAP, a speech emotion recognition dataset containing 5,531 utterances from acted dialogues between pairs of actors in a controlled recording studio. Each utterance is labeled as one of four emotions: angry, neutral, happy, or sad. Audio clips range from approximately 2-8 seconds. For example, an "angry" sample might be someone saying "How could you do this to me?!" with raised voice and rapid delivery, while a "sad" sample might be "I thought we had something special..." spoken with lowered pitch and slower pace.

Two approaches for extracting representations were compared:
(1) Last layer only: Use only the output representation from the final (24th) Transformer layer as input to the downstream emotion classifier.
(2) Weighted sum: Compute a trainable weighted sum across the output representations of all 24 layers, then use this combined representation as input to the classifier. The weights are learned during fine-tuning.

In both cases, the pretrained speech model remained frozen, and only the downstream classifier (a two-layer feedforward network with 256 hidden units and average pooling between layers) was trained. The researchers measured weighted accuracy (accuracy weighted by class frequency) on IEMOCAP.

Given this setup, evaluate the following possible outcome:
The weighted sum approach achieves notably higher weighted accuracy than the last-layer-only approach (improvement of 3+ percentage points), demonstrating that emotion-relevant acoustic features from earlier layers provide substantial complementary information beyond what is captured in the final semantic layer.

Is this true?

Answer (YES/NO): NO